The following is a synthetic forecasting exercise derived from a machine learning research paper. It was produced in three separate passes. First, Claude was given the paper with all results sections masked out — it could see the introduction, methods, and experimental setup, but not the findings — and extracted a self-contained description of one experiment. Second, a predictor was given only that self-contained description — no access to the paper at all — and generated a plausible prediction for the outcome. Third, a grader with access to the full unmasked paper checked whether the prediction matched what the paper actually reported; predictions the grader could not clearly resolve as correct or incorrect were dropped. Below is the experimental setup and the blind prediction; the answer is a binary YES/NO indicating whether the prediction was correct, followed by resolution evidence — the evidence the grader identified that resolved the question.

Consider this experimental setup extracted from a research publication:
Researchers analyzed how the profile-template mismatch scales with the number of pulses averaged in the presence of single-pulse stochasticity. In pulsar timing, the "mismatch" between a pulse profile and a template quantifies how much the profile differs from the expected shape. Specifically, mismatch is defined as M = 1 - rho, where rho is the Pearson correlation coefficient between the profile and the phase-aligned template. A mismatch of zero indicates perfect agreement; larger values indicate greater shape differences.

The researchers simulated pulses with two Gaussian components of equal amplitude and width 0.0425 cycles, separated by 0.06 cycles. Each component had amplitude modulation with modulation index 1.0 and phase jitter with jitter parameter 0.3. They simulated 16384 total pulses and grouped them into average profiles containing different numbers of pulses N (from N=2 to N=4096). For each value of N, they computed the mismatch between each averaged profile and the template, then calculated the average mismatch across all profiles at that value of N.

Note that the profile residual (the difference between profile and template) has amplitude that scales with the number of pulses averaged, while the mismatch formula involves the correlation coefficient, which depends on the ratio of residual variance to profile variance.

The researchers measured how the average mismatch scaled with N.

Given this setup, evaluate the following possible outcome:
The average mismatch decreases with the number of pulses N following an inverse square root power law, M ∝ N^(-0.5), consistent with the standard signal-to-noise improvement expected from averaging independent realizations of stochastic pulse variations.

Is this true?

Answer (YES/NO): NO